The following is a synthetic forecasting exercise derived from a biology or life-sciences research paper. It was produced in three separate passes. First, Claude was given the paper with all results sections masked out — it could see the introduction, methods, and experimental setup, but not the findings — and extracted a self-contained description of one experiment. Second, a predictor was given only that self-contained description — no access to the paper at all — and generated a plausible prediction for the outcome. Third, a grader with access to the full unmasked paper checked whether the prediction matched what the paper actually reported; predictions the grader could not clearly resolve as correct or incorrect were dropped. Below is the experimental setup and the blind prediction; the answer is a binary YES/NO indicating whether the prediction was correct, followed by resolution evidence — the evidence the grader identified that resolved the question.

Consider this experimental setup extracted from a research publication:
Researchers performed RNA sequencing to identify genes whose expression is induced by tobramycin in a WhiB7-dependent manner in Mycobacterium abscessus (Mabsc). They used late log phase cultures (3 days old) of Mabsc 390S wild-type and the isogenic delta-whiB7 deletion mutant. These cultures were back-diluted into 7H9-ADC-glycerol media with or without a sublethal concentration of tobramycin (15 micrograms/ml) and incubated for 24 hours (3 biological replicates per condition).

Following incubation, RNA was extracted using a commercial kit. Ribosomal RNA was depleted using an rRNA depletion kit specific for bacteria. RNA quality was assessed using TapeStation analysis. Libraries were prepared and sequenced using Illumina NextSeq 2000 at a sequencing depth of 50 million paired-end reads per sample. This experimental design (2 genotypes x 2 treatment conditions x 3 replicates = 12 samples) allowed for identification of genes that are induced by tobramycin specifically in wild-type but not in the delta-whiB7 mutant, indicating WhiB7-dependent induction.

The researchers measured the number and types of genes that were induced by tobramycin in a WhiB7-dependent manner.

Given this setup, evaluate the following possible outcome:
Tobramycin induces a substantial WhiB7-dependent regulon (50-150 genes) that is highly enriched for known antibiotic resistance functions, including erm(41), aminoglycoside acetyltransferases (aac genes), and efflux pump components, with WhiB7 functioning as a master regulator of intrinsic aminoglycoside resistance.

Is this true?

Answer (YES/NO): NO